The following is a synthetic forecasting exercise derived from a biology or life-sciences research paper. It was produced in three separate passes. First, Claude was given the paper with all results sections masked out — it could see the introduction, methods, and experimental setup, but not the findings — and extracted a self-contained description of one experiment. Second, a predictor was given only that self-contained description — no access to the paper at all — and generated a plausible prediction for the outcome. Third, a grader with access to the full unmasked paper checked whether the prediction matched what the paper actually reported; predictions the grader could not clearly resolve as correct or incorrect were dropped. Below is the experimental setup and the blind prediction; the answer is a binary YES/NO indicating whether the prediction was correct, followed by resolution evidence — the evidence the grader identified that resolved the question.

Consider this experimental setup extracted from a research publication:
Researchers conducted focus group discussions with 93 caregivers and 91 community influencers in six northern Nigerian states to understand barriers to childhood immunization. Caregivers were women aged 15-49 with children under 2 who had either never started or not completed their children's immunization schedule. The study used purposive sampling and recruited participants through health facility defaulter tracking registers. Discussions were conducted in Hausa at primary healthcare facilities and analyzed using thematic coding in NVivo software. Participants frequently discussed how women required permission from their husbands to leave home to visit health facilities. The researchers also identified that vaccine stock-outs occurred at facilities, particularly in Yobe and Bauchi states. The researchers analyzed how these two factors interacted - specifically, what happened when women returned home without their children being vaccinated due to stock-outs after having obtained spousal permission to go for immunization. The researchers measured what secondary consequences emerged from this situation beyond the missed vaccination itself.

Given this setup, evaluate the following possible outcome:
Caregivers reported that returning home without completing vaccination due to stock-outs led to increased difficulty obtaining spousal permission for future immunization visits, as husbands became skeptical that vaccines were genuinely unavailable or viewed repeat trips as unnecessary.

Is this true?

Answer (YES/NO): YES